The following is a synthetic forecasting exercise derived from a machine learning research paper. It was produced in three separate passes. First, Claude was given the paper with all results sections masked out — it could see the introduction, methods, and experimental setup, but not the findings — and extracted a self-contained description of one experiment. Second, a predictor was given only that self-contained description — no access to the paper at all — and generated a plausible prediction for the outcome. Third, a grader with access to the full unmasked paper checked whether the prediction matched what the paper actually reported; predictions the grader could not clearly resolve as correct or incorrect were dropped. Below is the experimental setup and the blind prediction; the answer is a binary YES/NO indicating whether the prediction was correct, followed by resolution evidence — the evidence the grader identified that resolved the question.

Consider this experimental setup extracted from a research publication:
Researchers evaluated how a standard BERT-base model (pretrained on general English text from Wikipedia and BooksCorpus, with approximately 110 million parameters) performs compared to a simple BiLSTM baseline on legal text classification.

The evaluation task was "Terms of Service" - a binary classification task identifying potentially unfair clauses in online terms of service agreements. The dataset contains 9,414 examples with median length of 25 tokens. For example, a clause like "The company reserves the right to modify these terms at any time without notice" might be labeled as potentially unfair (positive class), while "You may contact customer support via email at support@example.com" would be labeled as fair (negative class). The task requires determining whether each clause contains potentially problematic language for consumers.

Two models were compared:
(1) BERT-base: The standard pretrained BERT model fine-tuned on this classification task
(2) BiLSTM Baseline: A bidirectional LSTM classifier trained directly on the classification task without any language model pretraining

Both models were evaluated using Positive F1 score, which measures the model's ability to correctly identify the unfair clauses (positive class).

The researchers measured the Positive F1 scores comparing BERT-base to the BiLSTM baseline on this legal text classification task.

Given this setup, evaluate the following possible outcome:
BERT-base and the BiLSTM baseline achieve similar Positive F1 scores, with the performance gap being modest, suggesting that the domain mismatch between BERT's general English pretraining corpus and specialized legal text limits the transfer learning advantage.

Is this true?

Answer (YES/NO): YES